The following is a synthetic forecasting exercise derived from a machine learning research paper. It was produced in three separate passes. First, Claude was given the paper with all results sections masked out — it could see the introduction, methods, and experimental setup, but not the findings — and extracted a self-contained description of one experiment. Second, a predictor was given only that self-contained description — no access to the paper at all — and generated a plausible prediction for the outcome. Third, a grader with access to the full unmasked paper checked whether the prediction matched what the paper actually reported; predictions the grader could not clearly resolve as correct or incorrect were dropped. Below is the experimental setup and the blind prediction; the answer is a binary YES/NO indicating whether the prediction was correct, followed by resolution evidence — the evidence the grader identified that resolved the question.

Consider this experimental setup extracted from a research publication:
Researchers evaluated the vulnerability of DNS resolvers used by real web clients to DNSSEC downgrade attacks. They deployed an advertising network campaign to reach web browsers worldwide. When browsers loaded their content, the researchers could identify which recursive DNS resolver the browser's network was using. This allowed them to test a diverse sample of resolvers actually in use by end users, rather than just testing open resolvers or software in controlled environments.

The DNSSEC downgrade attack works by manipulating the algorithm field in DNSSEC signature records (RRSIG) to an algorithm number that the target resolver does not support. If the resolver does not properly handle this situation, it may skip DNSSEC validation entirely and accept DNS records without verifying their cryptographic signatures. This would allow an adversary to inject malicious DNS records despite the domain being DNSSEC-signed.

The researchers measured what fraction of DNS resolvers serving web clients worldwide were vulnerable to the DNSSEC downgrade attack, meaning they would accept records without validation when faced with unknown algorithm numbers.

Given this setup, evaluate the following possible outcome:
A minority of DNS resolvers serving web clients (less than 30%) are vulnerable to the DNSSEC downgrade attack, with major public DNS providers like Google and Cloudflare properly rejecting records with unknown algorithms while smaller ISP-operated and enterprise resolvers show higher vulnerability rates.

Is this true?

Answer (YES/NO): NO